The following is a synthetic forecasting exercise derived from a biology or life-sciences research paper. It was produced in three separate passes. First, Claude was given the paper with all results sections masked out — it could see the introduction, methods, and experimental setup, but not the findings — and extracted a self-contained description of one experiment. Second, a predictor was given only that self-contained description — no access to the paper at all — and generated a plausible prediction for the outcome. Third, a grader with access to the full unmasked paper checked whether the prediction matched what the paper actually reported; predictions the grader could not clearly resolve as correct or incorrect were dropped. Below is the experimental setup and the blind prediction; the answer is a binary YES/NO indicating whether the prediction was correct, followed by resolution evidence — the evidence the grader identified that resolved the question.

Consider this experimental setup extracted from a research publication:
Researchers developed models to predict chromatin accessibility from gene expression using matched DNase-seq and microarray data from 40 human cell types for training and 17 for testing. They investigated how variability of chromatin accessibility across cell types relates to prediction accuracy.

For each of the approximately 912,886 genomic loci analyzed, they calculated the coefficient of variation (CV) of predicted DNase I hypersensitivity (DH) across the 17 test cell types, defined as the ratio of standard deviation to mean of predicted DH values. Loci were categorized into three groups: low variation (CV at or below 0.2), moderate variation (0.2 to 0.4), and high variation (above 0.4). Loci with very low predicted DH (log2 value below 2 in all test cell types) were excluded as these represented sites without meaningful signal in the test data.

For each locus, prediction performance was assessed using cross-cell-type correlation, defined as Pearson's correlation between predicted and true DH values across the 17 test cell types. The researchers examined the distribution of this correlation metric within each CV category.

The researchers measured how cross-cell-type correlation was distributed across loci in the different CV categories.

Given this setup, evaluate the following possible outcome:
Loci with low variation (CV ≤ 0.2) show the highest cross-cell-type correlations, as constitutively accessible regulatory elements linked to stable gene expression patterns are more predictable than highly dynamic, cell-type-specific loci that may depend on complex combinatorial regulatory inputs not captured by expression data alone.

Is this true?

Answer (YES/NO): NO